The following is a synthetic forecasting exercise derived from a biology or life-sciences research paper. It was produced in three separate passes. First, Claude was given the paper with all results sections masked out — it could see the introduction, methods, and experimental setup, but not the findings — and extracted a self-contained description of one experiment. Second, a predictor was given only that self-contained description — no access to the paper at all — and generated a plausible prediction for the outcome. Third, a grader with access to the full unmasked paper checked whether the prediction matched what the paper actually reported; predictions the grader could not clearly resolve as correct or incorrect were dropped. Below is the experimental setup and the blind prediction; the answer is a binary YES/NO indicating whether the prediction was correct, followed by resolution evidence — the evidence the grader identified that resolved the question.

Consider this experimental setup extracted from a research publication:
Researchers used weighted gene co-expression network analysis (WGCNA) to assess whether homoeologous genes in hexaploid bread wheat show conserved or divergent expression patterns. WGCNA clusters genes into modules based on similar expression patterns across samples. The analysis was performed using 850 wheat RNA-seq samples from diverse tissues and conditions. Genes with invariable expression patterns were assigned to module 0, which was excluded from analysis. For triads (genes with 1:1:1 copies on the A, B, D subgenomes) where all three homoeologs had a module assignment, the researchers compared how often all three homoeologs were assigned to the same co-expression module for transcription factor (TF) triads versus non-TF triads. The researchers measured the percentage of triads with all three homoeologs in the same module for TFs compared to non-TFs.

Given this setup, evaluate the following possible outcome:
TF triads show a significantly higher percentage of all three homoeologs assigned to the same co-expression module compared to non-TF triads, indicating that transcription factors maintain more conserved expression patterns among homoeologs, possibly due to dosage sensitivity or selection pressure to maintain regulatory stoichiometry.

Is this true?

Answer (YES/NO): YES